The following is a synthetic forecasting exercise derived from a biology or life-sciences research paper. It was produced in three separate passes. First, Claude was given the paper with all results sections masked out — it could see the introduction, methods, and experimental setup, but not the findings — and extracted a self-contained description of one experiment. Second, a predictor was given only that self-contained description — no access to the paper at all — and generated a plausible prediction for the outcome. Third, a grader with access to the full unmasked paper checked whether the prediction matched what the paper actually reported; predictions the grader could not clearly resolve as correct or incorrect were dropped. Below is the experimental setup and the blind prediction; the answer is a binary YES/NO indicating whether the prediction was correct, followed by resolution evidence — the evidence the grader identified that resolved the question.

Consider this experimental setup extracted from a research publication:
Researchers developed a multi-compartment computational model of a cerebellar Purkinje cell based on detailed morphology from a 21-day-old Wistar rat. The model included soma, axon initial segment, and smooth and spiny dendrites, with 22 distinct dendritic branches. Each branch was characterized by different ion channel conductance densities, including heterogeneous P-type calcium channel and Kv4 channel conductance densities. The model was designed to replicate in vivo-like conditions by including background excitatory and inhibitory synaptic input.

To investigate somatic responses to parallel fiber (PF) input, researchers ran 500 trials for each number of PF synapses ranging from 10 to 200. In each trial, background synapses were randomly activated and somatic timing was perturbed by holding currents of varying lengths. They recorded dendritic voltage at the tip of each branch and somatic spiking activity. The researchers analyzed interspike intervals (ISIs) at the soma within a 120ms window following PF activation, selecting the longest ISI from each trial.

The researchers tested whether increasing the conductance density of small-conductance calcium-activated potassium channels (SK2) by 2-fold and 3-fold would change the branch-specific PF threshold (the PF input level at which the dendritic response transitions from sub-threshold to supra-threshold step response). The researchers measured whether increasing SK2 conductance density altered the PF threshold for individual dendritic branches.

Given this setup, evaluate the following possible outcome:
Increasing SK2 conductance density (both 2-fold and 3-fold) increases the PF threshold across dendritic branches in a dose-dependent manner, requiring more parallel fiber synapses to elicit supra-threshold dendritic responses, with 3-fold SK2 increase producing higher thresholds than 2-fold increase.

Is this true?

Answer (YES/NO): NO